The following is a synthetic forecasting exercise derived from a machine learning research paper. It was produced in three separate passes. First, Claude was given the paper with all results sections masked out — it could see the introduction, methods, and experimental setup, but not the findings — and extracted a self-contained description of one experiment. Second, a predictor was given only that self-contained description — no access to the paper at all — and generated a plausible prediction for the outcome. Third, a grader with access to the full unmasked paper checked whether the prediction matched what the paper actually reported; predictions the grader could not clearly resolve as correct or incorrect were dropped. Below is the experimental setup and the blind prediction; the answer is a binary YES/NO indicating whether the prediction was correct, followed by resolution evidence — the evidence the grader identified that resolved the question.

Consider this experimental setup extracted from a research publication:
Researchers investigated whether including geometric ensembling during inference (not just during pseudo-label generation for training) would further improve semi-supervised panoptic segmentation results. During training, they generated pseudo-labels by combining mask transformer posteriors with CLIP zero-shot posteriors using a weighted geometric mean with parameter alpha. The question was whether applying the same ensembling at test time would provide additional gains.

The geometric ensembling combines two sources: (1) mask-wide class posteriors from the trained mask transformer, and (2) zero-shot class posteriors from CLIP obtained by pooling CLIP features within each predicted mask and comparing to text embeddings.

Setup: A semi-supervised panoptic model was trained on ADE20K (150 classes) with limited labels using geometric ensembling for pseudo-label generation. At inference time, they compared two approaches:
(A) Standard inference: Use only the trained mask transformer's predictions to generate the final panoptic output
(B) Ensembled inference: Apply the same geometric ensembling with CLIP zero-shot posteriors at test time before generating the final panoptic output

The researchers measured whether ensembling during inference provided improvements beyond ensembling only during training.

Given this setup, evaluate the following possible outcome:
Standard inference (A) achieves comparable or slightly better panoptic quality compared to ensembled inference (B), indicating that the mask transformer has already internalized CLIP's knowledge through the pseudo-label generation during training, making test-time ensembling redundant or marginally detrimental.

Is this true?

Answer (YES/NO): NO